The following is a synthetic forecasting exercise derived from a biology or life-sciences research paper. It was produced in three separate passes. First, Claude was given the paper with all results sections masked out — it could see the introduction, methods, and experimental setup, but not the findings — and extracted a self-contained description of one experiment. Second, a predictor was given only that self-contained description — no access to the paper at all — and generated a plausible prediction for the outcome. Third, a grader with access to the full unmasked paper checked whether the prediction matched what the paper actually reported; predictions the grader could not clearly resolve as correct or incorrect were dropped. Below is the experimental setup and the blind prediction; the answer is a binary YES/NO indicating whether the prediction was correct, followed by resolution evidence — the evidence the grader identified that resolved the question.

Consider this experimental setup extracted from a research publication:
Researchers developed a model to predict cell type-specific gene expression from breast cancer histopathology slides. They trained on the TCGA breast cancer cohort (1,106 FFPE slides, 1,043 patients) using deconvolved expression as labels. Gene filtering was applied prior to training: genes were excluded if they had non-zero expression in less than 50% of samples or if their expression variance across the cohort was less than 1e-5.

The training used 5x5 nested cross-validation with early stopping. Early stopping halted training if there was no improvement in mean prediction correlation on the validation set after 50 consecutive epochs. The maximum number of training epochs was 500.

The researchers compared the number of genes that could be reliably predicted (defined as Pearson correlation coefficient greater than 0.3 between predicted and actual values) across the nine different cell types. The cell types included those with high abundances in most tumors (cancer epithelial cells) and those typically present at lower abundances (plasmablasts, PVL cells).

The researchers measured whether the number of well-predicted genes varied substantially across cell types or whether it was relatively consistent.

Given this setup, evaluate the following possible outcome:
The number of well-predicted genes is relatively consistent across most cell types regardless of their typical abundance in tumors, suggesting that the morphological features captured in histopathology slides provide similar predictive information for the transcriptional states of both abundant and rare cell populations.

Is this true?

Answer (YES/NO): NO